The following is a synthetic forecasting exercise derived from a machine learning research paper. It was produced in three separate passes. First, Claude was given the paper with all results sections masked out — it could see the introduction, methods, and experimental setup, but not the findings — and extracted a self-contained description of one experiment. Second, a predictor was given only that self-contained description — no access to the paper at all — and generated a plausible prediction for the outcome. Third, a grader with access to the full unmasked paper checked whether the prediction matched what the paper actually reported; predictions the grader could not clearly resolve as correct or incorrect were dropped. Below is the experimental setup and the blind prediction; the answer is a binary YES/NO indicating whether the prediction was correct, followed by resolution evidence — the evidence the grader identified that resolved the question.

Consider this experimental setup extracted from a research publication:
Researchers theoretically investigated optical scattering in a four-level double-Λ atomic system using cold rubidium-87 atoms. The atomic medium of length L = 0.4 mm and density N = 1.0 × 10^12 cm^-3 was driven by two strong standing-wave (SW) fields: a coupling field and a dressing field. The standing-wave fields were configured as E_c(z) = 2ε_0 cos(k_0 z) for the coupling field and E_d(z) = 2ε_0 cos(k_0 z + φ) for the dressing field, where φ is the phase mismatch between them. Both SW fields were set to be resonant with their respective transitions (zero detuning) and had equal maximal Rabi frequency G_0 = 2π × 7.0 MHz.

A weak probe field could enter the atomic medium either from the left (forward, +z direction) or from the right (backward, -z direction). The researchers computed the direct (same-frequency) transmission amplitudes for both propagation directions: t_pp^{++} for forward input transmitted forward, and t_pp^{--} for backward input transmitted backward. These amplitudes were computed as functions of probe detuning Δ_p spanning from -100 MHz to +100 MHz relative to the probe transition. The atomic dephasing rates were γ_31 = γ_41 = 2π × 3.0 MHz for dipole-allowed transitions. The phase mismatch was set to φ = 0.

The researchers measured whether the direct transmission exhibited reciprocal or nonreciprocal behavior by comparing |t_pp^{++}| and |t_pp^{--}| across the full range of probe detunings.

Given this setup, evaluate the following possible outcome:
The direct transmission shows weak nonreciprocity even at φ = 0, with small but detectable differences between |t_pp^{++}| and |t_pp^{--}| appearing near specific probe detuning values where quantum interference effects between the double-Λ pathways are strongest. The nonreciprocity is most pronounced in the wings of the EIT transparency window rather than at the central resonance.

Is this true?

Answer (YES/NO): NO